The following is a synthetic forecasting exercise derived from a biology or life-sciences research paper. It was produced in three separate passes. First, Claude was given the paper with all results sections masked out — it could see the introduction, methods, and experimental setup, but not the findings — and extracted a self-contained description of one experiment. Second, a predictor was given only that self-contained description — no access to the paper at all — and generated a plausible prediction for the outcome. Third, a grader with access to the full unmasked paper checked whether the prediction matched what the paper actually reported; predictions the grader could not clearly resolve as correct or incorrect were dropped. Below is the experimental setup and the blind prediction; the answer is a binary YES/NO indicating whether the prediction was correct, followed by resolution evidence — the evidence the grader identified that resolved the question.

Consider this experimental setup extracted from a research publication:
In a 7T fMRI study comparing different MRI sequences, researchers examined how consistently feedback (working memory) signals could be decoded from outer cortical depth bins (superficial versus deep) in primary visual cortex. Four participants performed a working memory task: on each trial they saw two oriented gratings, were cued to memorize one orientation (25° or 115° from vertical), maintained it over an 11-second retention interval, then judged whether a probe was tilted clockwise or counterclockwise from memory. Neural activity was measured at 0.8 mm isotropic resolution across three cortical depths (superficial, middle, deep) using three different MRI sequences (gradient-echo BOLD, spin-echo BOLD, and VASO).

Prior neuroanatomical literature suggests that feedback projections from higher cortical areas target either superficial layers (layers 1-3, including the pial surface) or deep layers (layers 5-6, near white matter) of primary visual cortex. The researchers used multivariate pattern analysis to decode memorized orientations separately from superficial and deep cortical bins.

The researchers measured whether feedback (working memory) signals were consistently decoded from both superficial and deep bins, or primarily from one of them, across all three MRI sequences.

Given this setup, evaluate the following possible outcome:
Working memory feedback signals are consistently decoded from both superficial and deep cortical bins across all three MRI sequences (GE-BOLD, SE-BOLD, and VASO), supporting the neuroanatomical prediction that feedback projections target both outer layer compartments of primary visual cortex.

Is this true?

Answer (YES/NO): NO